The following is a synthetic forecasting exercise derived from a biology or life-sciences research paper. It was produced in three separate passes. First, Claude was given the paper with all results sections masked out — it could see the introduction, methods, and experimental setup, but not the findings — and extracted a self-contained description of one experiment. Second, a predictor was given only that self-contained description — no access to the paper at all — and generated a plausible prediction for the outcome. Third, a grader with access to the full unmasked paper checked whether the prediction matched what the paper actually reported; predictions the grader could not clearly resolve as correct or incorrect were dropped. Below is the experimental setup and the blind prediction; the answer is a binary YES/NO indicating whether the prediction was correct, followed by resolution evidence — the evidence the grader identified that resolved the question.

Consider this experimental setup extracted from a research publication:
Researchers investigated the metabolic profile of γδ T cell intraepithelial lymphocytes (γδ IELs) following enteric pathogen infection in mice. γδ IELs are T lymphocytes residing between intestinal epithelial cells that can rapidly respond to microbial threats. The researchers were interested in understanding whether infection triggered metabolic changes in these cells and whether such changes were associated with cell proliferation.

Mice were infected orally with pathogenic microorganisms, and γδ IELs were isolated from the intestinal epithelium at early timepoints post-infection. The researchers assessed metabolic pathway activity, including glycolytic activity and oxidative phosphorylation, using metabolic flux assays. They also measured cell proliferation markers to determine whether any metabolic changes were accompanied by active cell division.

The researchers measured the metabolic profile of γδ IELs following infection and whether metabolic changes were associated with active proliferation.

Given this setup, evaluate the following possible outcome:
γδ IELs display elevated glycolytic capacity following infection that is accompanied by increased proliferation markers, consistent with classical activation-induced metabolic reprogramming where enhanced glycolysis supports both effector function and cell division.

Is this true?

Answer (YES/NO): NO